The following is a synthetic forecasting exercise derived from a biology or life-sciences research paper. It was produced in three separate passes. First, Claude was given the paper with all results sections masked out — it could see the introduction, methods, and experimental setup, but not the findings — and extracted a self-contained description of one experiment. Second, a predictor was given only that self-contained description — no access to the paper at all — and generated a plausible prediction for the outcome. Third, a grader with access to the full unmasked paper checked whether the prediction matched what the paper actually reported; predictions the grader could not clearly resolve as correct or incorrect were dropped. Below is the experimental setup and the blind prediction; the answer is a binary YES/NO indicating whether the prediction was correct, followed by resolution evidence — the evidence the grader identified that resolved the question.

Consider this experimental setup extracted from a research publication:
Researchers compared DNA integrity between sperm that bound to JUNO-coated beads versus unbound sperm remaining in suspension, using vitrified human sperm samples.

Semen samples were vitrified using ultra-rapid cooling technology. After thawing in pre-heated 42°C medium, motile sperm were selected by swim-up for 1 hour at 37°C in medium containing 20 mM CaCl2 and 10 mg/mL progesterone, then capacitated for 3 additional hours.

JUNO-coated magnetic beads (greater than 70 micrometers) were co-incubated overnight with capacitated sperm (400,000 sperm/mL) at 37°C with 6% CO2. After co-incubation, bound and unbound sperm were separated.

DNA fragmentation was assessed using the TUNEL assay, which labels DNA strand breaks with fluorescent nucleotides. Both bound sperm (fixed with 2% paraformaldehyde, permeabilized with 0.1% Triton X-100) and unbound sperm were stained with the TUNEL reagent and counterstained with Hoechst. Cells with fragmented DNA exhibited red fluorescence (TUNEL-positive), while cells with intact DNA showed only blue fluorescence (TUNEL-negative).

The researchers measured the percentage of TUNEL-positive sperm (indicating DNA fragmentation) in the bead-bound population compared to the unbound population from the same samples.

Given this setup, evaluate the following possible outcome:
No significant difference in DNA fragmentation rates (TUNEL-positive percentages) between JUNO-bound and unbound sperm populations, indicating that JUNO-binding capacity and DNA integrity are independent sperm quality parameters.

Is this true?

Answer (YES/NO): NO